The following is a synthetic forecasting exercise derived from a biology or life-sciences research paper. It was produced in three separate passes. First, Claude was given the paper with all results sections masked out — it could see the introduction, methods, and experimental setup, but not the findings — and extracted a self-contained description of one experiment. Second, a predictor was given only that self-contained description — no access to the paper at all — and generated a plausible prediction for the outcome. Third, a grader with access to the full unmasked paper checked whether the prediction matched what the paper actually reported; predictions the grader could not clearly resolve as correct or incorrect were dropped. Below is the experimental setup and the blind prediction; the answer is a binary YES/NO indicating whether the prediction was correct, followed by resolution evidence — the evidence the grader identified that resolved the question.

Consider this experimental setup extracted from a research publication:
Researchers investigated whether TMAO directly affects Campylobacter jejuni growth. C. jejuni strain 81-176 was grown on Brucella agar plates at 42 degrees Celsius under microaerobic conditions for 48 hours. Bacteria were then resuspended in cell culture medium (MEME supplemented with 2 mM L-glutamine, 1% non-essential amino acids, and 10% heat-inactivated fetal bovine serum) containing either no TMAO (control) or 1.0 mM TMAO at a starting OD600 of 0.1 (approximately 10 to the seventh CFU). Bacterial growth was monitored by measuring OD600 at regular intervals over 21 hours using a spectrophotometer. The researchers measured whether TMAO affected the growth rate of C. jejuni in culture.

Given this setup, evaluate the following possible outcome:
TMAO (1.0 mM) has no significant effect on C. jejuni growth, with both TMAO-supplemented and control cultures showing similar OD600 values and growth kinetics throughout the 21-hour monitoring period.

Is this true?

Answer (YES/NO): YES